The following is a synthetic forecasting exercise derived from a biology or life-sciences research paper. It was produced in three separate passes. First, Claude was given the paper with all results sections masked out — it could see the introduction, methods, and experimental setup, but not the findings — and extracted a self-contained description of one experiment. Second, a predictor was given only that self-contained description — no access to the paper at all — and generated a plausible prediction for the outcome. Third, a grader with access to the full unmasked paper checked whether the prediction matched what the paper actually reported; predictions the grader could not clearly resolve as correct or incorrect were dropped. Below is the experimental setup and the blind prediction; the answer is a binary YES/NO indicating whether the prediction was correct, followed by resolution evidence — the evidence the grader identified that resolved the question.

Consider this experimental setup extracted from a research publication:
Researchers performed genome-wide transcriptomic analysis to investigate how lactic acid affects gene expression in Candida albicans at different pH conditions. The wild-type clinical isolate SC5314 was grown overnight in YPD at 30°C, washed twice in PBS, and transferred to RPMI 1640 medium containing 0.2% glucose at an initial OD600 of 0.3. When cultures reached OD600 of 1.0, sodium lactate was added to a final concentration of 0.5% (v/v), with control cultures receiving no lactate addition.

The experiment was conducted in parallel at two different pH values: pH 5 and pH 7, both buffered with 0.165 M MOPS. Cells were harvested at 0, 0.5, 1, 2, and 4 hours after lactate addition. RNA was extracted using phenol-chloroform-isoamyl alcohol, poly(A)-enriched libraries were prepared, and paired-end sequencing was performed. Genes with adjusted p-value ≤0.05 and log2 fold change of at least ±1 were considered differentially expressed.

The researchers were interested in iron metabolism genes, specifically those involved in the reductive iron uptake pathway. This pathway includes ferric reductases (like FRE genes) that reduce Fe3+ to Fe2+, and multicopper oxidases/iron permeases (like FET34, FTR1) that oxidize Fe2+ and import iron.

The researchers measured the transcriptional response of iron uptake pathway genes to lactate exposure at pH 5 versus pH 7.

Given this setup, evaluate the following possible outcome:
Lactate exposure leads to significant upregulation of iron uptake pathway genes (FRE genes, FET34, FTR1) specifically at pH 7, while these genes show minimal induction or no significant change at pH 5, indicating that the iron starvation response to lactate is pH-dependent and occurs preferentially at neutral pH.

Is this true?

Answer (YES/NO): NO